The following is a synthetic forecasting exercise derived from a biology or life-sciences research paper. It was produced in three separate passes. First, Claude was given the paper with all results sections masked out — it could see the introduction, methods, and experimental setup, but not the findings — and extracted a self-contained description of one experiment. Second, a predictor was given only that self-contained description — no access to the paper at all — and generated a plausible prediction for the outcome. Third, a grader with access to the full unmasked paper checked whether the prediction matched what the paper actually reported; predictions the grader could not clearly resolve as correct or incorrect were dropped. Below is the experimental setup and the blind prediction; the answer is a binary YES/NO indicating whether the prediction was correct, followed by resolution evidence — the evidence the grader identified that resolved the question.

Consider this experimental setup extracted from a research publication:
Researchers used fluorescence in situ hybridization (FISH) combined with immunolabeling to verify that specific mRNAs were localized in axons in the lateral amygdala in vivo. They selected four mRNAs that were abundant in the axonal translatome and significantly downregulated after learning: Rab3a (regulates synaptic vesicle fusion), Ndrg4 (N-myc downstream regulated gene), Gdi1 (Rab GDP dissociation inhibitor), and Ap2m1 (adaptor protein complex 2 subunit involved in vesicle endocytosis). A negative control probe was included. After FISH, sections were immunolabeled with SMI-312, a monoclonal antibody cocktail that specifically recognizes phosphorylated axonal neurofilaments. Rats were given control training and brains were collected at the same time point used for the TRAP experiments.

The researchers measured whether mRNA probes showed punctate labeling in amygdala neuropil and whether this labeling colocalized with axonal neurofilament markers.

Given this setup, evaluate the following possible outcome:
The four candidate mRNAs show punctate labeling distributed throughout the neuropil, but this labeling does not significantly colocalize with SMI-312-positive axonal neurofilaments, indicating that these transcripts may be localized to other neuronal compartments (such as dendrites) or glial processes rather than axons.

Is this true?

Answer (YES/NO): NO